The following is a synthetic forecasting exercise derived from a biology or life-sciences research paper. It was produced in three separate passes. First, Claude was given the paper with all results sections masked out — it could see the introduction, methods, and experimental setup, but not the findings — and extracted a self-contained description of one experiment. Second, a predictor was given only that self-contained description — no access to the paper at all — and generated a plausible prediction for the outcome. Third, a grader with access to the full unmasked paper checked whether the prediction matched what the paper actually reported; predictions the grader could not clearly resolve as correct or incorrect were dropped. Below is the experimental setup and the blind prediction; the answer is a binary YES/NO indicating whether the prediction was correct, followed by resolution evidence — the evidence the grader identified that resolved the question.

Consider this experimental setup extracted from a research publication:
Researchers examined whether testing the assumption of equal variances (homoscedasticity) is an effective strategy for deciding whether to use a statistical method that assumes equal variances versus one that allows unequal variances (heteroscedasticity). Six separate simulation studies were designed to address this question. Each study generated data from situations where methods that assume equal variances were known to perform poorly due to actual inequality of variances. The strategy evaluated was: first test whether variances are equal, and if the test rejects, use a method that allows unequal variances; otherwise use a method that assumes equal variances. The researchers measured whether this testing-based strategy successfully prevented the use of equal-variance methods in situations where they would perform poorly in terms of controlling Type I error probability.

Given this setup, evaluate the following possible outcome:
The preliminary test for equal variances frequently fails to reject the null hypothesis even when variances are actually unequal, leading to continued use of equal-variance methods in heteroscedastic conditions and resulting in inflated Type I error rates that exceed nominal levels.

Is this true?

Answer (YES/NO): NO